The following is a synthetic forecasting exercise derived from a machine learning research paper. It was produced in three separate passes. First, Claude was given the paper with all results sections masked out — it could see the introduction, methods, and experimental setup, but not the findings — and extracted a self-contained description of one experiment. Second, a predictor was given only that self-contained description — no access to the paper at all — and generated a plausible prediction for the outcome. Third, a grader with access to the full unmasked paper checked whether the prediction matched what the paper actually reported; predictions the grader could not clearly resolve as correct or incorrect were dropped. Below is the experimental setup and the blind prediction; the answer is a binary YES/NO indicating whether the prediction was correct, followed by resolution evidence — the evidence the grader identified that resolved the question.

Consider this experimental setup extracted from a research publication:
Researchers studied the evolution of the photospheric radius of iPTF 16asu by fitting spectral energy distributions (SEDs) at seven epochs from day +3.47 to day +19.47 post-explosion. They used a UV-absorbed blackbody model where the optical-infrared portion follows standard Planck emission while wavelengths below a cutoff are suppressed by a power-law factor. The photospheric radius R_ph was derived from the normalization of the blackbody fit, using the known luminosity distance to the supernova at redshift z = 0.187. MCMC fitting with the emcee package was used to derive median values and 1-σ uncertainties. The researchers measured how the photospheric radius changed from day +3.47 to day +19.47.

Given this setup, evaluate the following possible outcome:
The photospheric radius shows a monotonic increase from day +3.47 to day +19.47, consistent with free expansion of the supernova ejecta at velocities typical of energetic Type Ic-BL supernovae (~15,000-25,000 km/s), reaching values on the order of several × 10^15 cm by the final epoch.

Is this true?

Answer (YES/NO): NO